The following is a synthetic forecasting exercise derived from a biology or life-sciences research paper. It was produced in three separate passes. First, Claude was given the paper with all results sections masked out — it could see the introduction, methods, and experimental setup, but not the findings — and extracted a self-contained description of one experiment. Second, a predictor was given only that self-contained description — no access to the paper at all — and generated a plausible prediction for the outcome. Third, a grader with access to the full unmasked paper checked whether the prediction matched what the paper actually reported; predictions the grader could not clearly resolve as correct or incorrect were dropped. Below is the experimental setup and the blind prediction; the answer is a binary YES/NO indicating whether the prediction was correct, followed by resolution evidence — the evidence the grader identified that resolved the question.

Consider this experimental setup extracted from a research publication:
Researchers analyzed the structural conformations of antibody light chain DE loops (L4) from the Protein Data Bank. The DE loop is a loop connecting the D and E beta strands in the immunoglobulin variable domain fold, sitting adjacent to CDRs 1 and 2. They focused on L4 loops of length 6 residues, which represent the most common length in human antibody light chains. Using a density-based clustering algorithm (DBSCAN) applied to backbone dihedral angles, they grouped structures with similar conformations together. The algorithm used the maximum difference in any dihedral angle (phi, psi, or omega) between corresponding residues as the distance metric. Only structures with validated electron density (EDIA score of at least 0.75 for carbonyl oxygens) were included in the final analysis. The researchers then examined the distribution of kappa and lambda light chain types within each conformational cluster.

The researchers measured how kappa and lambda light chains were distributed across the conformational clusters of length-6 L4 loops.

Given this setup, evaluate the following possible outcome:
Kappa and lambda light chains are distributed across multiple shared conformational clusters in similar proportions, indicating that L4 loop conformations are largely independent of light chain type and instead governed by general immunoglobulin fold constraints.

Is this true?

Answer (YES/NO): NO